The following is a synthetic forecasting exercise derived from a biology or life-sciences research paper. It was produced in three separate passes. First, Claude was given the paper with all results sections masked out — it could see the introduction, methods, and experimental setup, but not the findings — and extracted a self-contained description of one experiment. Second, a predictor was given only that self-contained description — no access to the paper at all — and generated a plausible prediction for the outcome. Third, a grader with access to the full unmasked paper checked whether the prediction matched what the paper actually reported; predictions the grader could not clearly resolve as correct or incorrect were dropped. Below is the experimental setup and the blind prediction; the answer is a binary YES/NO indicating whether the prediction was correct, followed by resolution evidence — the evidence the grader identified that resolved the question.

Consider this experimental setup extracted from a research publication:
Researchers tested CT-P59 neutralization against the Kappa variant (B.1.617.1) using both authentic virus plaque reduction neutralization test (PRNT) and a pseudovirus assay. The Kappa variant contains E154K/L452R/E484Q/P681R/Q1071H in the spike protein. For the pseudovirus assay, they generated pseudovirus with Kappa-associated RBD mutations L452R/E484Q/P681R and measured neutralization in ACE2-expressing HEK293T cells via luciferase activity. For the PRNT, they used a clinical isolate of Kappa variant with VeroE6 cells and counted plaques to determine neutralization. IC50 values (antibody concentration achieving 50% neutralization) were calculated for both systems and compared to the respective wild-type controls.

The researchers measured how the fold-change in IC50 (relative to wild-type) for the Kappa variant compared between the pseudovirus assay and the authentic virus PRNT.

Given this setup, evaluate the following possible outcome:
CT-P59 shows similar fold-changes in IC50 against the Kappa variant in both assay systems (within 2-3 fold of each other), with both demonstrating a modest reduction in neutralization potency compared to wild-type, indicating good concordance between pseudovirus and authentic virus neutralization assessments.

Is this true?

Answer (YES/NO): NO